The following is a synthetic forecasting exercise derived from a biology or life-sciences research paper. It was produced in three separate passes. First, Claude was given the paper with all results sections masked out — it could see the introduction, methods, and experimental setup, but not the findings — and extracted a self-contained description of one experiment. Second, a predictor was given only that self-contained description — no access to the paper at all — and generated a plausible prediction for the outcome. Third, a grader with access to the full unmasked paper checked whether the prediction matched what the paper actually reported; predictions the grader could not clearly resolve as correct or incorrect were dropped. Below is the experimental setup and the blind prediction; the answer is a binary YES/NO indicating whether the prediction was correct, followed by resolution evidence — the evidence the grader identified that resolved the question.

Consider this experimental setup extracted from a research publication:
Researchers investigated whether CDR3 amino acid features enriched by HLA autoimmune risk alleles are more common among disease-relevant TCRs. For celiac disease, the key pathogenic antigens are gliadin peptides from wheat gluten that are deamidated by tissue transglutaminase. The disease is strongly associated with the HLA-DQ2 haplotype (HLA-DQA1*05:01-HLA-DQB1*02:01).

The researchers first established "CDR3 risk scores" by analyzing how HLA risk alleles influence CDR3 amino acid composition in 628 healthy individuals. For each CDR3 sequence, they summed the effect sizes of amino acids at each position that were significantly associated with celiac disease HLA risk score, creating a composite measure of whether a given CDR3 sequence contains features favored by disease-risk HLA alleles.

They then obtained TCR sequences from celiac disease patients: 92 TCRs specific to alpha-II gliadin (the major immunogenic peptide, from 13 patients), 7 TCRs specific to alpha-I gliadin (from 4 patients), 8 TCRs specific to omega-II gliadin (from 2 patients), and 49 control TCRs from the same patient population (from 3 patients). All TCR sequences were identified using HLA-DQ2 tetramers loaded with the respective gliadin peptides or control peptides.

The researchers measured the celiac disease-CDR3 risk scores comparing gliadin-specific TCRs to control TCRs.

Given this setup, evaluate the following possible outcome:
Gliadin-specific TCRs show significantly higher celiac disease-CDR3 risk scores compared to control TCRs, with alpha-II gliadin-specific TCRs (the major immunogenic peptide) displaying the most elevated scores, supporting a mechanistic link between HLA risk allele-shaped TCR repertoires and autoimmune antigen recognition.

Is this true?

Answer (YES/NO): NO